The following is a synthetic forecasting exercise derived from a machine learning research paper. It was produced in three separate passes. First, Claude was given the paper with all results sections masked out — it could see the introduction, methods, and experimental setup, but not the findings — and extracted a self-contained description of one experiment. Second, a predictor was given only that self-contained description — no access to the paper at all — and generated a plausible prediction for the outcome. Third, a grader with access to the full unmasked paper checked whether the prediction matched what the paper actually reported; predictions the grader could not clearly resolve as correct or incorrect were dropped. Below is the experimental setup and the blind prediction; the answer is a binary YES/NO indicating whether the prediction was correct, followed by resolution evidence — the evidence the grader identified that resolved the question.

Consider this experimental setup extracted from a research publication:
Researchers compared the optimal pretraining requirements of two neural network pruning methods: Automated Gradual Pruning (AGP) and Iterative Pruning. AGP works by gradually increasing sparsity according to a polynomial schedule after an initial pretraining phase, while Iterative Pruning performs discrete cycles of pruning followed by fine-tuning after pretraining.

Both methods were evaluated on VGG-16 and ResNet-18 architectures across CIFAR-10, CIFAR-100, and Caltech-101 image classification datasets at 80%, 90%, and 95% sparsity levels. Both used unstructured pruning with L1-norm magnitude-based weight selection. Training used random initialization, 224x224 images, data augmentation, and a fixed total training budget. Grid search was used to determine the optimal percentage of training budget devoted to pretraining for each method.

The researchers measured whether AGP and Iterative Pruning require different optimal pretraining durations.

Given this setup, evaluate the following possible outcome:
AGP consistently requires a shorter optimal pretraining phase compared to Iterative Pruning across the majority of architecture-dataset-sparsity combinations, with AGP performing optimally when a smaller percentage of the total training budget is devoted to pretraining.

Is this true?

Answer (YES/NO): NO